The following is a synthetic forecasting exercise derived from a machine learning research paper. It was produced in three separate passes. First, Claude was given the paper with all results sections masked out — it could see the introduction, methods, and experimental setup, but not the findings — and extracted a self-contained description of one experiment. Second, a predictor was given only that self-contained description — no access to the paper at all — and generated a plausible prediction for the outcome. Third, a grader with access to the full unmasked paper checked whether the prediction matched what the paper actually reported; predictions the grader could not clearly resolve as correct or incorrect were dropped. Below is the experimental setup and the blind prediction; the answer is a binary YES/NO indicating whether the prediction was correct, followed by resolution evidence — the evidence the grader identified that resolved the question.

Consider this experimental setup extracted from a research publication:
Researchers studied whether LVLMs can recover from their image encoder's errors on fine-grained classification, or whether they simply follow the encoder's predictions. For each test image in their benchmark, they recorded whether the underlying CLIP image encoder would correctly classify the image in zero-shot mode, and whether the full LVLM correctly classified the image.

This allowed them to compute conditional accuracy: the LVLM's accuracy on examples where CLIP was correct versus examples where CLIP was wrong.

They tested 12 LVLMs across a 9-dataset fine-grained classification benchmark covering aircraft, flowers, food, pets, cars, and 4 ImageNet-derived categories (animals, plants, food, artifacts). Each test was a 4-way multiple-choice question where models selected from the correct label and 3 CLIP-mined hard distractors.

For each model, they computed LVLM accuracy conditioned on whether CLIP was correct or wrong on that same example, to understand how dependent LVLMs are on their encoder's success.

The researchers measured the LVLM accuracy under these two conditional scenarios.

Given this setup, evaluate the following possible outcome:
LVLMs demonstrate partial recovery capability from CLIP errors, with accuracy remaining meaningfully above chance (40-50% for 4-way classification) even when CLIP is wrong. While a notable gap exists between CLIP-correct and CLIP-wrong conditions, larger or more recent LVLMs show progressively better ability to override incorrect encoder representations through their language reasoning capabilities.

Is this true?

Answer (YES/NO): NO